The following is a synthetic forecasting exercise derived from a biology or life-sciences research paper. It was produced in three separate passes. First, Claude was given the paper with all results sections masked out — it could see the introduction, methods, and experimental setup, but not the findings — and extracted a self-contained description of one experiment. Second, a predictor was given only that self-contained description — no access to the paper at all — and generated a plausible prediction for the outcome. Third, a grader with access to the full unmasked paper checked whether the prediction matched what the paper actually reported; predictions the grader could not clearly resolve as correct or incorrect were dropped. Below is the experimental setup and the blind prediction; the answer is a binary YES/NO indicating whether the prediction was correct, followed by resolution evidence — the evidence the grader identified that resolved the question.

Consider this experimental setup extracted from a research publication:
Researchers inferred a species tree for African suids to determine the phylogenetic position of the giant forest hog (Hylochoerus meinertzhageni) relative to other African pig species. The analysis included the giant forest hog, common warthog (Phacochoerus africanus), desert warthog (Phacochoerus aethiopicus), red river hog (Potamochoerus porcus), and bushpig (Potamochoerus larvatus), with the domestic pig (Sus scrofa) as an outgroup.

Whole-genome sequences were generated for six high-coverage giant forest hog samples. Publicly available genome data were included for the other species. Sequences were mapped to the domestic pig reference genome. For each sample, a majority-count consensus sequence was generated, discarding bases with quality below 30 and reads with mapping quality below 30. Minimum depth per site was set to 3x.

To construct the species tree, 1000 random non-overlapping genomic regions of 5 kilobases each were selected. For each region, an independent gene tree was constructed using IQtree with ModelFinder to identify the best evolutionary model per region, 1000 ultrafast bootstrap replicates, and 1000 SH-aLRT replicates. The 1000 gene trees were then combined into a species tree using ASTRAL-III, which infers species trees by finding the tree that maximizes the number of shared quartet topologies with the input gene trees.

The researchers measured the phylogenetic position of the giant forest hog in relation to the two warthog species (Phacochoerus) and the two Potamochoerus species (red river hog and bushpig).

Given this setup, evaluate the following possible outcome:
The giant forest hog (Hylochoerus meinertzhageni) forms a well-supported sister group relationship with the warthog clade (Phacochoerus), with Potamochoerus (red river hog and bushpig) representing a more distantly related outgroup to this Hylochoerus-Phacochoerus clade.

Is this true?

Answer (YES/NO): YES